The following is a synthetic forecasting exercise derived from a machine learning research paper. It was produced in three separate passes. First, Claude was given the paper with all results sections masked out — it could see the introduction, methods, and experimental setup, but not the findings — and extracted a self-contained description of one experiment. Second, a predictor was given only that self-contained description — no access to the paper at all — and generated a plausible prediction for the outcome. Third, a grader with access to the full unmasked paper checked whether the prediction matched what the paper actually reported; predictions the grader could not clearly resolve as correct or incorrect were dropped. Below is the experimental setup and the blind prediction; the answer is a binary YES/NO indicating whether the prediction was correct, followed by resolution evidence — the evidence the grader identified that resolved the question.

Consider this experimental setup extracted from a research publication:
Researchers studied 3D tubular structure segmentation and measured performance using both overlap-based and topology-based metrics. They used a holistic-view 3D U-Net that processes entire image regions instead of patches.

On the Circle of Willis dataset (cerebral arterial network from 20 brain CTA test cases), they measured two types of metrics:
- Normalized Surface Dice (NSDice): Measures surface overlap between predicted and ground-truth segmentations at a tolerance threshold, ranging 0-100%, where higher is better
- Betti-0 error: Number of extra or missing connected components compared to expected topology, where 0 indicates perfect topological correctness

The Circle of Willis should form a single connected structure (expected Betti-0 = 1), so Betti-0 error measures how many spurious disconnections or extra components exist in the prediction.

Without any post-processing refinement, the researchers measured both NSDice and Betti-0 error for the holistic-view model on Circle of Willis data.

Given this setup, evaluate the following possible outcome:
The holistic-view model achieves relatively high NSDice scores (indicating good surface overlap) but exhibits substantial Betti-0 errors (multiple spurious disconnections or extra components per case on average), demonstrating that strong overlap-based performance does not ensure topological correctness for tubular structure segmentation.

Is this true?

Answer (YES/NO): NO